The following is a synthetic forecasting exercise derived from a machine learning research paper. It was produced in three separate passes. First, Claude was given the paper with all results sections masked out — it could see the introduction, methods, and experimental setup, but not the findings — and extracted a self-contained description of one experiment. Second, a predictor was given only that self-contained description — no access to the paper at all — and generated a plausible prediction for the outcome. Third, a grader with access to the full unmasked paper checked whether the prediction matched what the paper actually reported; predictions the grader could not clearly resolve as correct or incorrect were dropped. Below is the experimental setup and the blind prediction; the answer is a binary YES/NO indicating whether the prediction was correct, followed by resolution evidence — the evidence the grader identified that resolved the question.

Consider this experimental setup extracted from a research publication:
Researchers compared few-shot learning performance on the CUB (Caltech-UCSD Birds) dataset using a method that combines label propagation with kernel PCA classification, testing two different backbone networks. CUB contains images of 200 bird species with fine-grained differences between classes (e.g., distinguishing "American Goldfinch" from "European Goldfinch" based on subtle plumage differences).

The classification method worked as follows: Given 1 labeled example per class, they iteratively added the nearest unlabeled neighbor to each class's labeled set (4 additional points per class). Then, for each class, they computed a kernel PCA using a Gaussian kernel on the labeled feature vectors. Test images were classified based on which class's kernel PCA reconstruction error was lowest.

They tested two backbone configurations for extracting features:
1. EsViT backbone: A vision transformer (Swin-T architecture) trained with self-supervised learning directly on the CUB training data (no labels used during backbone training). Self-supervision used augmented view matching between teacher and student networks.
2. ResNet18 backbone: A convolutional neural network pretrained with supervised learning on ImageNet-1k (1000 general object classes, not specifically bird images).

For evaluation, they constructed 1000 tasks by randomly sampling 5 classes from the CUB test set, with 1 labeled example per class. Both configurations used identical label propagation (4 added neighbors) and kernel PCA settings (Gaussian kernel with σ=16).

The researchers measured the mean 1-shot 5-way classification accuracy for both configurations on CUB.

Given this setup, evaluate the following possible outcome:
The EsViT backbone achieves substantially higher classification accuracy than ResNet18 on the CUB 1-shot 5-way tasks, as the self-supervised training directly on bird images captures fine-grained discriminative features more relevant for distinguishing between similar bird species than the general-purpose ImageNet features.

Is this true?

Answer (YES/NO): NO